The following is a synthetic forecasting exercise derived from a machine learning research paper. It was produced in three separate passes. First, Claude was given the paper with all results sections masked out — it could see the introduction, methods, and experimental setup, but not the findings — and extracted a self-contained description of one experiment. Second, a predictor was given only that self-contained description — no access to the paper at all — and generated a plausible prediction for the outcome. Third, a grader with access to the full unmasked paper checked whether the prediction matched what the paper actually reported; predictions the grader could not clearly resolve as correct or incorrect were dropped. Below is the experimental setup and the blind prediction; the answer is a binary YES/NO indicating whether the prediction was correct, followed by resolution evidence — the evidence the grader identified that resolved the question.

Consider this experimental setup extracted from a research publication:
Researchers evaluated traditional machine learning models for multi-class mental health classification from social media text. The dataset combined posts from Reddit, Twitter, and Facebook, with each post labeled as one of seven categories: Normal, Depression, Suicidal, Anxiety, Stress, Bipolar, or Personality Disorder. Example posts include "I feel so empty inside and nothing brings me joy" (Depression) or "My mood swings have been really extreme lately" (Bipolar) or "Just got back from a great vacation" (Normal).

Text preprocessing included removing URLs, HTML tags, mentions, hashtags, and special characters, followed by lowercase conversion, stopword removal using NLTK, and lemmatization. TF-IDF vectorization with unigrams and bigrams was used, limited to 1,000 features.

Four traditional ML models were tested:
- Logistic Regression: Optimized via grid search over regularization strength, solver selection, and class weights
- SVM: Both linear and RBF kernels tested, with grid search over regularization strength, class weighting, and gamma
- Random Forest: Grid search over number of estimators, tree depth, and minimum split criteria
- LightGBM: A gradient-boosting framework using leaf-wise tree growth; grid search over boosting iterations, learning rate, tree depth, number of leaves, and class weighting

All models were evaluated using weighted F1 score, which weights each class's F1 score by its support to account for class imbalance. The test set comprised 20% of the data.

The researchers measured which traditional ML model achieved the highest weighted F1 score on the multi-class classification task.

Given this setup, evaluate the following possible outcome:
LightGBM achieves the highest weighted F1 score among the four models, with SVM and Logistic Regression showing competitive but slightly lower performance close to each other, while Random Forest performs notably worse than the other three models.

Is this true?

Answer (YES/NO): NO